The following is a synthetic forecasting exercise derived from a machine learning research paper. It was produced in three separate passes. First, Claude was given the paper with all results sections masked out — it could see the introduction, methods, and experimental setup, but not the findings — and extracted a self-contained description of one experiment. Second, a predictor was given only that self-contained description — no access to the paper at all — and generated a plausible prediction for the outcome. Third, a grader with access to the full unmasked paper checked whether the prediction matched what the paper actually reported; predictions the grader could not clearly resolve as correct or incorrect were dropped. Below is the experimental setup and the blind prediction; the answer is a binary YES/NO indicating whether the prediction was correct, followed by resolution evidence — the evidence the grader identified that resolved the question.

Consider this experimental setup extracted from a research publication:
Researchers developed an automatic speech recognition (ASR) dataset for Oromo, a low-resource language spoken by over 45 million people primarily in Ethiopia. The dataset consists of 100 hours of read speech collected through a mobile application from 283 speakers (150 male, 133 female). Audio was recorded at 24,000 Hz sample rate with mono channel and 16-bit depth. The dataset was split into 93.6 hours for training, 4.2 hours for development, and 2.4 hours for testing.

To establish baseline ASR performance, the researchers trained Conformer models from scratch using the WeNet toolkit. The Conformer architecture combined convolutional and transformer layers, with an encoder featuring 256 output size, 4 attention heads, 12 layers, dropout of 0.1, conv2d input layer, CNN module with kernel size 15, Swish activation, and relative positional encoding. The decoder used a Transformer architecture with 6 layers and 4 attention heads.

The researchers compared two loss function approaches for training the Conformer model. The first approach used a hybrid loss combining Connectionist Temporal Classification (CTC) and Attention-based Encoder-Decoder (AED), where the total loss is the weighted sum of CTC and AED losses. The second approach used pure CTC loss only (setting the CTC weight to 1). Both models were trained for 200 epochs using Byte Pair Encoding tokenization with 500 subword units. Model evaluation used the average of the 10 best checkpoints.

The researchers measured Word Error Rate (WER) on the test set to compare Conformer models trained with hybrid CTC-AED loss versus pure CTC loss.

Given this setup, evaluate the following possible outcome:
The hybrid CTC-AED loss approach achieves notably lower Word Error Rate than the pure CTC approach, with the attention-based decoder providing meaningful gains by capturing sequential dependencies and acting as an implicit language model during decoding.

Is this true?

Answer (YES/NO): YES